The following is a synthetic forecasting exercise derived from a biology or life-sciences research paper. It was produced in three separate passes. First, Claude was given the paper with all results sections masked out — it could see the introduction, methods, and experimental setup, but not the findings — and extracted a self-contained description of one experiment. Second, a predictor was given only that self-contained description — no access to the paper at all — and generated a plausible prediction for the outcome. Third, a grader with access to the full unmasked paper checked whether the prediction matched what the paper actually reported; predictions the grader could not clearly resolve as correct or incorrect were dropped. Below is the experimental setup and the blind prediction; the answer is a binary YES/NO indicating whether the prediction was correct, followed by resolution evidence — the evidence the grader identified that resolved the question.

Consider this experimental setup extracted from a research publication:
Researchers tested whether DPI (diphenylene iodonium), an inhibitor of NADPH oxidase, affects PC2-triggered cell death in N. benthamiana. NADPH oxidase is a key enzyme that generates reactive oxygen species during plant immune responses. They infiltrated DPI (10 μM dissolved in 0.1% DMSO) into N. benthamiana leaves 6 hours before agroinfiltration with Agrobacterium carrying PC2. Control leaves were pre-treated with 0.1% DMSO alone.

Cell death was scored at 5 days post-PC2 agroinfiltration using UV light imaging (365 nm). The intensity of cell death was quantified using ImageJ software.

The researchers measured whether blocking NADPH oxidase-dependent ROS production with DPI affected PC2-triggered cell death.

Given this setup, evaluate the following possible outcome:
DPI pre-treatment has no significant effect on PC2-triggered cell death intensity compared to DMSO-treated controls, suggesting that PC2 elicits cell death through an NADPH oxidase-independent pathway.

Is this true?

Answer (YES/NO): NO